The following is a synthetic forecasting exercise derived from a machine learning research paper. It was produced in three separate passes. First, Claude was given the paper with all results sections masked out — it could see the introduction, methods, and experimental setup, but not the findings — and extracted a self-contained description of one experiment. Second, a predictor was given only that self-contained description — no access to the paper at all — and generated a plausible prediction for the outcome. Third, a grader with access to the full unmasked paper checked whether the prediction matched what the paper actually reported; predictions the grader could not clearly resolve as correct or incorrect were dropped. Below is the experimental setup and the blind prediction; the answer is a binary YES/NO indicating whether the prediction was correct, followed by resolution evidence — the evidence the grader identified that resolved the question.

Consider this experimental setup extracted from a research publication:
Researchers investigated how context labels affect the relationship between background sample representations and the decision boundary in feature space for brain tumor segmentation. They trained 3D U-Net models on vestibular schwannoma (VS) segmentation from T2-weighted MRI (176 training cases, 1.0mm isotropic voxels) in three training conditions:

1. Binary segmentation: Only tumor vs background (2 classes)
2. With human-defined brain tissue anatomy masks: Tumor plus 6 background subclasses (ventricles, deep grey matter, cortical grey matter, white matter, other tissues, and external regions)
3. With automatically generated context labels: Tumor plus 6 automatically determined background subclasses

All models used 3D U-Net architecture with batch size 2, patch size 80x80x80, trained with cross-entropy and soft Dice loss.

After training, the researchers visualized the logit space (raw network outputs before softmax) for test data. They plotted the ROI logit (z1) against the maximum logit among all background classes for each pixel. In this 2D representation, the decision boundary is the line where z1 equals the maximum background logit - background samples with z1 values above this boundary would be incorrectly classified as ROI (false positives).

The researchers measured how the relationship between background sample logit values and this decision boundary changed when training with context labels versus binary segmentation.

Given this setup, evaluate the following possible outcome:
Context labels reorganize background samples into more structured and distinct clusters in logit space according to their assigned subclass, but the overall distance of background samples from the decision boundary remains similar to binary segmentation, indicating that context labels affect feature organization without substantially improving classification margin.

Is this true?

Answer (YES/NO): NO